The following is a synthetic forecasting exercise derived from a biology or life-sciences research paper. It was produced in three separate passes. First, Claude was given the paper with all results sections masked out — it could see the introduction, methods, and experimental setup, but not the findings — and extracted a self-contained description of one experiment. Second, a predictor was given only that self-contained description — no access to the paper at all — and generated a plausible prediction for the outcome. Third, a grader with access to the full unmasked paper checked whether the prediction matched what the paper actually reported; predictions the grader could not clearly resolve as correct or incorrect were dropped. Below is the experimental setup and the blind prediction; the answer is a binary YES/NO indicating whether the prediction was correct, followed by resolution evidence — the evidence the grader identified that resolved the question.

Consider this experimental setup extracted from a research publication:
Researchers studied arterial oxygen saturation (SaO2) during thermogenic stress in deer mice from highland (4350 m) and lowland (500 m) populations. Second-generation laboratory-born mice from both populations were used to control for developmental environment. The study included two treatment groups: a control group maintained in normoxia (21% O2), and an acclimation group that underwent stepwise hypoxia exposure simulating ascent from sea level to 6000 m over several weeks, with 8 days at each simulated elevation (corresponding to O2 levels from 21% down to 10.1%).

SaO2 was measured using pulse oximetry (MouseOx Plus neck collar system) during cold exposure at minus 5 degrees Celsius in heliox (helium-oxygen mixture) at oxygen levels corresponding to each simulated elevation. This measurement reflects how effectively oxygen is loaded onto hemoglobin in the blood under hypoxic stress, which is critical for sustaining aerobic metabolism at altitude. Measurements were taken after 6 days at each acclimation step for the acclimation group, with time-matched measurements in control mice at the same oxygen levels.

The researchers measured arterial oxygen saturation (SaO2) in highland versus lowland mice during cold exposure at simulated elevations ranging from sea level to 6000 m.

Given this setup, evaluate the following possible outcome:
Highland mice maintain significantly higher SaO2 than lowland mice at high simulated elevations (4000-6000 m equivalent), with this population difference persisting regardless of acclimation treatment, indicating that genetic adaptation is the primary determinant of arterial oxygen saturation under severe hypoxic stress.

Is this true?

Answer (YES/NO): NO